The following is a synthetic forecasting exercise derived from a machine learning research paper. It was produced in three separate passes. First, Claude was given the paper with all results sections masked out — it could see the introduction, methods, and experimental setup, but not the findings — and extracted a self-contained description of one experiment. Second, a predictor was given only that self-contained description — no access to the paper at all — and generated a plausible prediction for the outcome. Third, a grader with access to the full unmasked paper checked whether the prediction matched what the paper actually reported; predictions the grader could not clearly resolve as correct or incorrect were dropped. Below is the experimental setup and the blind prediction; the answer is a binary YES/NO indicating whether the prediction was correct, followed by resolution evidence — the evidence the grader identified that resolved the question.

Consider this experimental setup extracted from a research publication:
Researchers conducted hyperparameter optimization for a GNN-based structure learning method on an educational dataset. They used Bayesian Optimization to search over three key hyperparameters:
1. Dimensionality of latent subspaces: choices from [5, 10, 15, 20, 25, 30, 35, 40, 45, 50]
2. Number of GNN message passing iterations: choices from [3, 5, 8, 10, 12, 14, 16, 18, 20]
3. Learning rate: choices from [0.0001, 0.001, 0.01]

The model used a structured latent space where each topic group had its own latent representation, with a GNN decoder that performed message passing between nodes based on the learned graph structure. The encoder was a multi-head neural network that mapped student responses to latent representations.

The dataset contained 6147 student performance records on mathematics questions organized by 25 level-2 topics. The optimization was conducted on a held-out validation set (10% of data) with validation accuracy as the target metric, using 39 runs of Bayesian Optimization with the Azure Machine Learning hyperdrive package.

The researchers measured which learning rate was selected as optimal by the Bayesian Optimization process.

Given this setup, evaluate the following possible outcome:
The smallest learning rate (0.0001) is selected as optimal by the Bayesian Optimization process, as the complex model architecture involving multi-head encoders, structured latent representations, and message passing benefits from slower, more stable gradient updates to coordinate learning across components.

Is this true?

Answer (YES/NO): YES